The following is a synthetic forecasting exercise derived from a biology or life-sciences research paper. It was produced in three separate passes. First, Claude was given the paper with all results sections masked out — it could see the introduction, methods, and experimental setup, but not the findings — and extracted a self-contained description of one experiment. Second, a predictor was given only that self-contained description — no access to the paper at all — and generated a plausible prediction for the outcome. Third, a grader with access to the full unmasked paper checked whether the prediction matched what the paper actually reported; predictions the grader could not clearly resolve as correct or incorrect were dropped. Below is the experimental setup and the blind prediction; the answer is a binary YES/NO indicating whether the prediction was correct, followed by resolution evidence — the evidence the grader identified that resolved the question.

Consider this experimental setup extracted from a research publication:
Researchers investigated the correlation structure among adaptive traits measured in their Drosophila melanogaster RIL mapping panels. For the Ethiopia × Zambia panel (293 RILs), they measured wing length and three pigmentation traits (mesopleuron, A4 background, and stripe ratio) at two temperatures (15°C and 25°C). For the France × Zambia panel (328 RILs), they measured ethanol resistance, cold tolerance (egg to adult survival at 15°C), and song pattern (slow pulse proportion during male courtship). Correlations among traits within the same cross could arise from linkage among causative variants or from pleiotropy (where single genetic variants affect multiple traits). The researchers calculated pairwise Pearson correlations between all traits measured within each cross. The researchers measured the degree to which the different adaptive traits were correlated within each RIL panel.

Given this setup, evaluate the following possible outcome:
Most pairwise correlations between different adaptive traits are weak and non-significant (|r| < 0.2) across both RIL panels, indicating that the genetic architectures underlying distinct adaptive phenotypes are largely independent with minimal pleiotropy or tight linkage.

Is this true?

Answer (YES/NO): NO